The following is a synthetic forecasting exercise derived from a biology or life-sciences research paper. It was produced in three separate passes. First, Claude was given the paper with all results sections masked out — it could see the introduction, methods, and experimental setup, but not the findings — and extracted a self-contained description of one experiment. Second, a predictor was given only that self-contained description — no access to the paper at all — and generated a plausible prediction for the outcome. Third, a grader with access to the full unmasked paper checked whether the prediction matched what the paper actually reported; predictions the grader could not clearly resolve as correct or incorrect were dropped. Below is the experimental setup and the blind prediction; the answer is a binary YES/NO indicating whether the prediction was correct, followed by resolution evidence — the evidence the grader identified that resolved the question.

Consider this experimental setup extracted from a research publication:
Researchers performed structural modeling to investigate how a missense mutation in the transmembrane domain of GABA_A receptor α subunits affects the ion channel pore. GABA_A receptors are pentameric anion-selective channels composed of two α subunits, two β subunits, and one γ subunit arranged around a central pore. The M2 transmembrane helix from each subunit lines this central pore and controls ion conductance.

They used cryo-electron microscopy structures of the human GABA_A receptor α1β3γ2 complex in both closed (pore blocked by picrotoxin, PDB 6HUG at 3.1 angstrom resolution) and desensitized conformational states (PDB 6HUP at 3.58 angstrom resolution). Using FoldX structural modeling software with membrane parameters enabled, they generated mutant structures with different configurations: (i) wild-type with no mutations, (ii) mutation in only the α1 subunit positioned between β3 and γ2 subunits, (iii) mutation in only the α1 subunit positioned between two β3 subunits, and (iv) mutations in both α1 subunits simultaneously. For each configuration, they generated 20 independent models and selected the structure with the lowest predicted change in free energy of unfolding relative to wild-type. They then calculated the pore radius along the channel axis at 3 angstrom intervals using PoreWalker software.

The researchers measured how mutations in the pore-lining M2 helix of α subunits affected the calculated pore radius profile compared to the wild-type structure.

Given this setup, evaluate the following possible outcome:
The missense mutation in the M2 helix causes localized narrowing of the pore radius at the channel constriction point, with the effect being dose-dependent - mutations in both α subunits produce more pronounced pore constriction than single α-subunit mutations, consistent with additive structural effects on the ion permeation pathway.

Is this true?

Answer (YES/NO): NO